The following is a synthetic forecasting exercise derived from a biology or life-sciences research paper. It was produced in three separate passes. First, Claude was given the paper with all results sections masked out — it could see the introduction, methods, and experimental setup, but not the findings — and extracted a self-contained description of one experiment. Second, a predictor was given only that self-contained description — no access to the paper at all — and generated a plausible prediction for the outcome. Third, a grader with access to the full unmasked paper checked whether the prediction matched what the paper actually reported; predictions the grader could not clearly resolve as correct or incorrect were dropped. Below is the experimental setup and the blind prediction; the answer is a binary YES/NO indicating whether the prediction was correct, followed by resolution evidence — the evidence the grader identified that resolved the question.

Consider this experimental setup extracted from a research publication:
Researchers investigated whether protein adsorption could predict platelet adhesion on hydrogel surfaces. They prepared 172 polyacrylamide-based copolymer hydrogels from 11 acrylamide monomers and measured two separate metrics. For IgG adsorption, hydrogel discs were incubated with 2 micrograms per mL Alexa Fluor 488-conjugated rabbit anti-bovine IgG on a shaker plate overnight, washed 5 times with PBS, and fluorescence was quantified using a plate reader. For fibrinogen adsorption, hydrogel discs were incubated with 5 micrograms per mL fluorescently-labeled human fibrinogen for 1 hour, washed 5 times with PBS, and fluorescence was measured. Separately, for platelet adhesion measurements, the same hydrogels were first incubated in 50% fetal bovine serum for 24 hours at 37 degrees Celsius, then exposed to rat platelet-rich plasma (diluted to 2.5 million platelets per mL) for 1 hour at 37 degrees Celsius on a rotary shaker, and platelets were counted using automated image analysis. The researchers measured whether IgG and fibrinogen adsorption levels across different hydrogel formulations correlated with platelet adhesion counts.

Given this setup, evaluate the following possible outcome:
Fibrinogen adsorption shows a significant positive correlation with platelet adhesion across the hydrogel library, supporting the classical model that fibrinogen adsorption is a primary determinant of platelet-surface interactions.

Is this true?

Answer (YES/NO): NO